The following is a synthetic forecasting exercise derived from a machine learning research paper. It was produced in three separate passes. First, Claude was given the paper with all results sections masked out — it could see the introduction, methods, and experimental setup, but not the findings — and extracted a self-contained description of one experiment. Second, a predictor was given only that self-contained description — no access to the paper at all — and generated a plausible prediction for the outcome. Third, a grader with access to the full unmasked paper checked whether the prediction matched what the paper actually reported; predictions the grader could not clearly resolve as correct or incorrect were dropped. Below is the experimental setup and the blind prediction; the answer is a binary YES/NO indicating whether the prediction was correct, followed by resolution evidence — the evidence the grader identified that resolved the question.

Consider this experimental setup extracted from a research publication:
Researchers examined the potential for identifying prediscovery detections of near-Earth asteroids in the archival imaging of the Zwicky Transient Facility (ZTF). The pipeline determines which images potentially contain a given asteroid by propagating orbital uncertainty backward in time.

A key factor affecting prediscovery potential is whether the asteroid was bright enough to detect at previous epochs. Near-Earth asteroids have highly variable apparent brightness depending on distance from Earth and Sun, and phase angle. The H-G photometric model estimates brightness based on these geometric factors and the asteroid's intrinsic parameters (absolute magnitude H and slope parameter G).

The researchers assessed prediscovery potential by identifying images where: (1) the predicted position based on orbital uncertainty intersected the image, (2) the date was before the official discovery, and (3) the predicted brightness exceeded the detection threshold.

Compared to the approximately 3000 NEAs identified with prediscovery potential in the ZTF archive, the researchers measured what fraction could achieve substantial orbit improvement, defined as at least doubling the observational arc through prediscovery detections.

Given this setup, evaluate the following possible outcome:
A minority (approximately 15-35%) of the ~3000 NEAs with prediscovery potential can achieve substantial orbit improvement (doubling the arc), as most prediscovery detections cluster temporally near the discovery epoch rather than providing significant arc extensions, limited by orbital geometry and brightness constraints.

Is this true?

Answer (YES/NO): YES